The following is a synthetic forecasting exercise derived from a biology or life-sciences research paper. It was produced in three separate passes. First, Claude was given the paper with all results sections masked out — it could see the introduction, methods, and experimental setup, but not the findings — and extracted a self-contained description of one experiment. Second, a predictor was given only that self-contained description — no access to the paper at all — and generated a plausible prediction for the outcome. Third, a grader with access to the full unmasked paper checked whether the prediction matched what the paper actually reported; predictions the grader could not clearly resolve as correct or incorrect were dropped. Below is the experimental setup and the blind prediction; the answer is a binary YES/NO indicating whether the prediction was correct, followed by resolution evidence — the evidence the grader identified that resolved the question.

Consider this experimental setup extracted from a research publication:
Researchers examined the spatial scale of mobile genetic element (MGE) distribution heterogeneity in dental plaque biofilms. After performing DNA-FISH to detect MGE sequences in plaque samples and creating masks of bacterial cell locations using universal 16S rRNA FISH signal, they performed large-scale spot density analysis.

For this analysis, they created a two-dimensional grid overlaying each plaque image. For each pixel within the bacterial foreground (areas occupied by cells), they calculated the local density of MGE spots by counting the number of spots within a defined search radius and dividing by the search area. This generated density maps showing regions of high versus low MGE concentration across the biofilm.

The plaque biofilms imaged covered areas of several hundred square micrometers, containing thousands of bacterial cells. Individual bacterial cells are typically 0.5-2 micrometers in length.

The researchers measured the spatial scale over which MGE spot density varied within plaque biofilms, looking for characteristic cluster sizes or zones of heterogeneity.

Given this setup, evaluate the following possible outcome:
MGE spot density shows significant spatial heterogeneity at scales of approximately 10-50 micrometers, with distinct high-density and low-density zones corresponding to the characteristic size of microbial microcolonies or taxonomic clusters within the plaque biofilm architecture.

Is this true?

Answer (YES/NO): NO